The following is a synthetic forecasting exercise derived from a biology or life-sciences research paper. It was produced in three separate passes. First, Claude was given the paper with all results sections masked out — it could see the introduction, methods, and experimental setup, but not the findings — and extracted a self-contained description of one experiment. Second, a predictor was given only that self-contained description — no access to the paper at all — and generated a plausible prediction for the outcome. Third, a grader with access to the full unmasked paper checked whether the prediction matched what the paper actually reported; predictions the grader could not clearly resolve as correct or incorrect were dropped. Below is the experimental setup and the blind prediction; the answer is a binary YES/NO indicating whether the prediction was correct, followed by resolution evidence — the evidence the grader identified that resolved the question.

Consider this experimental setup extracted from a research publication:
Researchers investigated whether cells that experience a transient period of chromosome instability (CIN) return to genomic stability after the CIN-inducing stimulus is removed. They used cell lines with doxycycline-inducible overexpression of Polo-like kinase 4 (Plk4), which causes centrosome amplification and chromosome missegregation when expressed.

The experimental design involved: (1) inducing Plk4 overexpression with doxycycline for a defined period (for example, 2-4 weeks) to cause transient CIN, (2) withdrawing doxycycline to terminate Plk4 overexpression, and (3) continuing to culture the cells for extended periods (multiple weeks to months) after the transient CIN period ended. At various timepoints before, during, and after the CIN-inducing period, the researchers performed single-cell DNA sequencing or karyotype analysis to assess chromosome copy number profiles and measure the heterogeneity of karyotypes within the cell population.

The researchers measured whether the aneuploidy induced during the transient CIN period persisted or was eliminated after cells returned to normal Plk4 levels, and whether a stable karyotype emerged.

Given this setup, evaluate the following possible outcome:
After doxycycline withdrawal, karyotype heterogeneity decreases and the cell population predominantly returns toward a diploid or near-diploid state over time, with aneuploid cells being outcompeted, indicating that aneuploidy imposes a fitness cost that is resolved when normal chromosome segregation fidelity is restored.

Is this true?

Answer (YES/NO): YES